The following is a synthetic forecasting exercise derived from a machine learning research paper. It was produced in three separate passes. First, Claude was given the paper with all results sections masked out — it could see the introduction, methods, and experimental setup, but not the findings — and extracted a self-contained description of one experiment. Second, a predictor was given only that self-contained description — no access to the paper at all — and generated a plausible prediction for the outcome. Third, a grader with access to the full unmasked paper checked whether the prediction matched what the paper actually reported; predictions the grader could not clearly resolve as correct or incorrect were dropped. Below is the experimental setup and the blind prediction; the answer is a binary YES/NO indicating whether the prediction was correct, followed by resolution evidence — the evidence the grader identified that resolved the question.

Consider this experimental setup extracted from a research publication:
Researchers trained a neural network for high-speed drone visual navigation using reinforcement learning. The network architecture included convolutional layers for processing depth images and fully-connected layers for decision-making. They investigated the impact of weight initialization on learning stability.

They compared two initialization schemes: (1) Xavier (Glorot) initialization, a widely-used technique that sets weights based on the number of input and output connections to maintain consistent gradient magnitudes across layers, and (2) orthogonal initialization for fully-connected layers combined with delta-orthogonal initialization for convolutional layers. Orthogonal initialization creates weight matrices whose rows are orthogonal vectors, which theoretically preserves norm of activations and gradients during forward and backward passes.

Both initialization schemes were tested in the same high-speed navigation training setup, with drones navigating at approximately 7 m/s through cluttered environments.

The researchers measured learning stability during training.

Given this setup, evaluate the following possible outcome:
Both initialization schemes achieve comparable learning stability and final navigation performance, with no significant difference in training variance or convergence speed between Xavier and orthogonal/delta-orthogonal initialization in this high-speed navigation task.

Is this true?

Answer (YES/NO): NO